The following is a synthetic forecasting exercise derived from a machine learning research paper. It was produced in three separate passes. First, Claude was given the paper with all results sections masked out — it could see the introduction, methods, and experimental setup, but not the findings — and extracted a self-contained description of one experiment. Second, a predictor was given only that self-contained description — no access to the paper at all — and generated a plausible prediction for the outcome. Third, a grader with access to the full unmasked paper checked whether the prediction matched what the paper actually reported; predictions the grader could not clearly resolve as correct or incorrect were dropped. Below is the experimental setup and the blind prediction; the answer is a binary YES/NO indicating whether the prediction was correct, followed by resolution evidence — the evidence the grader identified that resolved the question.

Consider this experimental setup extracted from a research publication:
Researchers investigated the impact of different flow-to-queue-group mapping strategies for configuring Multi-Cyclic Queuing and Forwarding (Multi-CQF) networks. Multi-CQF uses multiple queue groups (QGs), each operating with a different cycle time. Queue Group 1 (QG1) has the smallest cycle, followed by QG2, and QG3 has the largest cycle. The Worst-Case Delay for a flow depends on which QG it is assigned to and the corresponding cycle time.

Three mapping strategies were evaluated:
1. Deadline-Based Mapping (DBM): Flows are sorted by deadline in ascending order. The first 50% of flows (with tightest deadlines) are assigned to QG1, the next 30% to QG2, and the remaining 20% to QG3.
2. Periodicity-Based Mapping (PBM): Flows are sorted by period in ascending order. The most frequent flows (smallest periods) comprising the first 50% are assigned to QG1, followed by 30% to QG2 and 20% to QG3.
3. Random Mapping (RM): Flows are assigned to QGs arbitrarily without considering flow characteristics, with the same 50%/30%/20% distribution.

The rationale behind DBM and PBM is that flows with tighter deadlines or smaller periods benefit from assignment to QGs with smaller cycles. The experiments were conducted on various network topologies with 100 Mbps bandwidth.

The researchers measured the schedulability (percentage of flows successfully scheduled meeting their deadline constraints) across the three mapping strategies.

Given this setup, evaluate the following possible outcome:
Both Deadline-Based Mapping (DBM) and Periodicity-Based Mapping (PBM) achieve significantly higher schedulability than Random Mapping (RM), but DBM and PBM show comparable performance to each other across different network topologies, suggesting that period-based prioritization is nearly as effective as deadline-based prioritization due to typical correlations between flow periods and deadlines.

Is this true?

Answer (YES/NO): NO